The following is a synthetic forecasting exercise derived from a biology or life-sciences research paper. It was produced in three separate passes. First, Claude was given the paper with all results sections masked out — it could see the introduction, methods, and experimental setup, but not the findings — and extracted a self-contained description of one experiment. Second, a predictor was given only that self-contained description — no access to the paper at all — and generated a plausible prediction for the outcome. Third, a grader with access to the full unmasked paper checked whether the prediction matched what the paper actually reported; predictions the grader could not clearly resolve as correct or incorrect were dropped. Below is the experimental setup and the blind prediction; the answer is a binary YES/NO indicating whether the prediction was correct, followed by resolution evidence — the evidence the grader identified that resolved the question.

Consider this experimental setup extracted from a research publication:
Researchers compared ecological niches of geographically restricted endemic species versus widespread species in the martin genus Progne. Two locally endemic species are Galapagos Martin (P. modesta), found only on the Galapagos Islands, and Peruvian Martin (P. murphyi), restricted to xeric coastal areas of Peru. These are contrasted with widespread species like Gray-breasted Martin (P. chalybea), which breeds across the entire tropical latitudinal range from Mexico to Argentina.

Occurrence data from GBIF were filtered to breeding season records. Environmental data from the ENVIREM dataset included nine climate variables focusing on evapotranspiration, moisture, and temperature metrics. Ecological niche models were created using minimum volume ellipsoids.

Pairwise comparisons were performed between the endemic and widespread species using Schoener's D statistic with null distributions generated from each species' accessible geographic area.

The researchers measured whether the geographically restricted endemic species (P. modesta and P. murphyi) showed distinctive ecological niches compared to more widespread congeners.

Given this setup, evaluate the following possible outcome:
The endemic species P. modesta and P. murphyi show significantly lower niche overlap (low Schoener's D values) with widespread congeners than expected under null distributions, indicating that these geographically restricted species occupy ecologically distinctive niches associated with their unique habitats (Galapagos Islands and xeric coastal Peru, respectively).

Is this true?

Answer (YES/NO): NO